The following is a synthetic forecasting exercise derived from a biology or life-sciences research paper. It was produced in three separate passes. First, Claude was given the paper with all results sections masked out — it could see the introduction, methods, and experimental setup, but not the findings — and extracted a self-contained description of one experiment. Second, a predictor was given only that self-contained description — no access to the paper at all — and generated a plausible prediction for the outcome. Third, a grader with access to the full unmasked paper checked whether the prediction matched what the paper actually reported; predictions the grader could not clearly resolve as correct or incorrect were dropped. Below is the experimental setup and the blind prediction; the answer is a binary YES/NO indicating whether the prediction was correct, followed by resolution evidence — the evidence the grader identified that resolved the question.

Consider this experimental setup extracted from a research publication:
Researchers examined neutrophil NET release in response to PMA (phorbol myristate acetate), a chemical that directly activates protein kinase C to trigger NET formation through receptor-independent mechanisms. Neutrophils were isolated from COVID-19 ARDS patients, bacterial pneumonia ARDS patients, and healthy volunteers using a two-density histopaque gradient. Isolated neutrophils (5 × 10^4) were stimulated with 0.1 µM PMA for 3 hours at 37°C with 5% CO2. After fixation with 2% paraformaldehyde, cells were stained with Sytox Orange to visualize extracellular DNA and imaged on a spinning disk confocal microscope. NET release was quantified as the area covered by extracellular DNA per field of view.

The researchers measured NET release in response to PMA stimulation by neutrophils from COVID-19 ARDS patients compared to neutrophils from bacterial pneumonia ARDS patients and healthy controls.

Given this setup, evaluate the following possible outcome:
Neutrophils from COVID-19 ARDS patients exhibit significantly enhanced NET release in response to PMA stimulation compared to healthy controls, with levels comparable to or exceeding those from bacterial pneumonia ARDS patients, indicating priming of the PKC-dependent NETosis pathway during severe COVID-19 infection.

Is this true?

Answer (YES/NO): NO